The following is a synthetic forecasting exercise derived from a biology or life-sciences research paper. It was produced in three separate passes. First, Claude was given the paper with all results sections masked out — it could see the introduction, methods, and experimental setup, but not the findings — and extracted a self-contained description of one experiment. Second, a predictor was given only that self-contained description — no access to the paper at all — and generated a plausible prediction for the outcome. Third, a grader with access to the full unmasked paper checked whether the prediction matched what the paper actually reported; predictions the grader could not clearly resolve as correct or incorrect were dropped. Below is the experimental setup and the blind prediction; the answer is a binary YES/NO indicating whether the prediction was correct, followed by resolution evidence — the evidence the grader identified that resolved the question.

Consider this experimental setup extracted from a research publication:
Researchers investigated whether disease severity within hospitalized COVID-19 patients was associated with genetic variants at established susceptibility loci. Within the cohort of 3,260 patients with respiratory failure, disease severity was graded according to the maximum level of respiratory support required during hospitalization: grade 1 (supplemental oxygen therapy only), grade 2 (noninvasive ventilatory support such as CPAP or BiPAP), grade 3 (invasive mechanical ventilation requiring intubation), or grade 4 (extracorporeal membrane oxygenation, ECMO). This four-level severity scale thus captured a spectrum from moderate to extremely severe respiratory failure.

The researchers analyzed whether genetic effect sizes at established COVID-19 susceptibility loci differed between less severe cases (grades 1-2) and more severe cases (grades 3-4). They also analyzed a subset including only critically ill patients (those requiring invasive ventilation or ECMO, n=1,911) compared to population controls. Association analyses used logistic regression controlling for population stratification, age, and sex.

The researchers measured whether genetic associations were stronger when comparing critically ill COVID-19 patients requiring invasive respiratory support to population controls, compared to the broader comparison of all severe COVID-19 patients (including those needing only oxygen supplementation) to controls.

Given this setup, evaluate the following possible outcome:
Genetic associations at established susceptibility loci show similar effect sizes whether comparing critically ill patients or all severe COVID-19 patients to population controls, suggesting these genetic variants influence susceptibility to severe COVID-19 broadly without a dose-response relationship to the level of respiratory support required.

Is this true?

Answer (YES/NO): NO